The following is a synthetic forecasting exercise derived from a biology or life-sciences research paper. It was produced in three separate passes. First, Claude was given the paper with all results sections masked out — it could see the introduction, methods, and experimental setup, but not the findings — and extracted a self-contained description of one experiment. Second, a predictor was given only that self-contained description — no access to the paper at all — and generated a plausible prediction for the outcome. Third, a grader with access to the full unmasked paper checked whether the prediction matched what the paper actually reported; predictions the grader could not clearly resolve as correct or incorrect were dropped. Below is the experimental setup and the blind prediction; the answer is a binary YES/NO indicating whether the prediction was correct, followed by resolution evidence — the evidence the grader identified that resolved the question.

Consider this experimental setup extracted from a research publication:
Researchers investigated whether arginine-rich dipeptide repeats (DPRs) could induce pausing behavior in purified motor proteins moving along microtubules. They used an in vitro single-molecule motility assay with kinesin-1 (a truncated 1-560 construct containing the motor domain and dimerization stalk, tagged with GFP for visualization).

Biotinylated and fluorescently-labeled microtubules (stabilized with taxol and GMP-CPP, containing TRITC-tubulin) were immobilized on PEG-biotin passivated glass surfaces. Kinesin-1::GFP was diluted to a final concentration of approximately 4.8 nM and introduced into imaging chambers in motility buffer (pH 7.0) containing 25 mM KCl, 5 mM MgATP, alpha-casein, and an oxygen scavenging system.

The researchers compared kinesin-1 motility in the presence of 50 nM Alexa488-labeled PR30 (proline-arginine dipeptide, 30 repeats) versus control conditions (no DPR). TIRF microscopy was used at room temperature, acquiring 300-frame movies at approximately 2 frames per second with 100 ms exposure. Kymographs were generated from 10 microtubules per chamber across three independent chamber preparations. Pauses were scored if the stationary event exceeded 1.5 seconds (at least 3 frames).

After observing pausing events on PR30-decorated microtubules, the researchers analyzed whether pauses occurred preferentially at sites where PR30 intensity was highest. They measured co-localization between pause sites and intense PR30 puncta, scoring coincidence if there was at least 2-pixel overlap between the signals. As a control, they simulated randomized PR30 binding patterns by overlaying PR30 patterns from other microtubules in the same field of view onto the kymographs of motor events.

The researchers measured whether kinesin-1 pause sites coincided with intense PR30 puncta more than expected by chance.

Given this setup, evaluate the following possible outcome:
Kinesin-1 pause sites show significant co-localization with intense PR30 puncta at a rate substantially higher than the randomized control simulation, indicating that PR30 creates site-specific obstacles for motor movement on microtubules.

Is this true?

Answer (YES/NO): YES